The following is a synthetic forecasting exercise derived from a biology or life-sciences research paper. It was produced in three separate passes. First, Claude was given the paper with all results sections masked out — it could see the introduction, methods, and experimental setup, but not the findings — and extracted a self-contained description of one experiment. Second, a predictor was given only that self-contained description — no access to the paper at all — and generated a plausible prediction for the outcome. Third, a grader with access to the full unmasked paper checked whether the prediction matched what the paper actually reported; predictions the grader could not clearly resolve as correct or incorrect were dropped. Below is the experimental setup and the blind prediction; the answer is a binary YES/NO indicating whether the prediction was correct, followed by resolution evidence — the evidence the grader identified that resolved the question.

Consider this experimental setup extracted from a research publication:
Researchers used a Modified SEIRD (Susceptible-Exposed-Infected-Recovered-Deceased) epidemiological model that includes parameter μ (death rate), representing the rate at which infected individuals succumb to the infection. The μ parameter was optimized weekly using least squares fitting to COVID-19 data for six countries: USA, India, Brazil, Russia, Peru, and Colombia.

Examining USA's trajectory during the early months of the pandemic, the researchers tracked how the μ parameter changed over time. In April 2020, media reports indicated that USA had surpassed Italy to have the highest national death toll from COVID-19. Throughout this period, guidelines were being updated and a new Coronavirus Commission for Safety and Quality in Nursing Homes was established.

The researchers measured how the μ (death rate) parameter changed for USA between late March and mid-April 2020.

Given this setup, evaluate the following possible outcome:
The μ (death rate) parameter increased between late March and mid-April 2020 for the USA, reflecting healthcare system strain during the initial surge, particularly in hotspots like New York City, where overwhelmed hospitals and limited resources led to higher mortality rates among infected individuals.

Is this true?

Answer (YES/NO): YES